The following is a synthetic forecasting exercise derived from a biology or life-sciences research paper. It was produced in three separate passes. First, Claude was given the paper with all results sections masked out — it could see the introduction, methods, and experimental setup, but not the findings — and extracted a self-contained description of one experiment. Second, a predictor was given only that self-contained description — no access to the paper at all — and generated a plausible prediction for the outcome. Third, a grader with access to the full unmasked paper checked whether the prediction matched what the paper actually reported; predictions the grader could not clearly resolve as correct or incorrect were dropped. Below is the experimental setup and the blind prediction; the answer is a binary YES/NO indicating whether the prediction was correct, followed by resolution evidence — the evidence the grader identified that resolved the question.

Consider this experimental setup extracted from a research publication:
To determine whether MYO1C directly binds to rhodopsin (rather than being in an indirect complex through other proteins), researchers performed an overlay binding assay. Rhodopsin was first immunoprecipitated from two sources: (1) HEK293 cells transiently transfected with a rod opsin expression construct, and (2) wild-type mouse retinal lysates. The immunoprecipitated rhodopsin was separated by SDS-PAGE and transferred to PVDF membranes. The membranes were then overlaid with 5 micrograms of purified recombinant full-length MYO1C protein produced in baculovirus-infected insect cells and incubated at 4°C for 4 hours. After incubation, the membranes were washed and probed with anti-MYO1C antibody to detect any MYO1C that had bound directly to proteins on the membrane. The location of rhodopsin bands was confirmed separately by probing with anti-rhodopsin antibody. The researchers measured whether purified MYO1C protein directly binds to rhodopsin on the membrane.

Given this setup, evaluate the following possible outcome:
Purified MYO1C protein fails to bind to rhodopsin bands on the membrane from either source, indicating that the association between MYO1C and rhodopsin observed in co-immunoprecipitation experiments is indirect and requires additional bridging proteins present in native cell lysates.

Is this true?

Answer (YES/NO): NO